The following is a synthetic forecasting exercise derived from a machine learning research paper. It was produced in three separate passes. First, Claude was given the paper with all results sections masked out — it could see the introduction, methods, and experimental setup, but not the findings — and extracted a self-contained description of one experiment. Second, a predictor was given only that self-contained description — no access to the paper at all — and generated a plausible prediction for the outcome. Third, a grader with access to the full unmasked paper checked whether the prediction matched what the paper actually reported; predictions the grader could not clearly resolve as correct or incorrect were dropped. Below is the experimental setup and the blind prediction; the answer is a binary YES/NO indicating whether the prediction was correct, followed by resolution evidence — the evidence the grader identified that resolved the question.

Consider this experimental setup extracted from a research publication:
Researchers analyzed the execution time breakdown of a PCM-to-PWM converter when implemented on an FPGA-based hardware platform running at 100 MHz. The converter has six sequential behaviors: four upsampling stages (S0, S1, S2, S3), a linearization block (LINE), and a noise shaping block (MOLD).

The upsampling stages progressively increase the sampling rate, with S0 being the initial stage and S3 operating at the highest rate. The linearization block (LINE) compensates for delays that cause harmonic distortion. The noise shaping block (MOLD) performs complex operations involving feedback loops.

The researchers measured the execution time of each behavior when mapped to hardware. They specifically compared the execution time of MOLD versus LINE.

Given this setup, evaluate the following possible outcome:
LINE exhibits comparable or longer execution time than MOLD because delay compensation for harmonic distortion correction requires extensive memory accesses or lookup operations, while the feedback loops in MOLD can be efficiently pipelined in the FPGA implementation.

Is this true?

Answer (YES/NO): NO